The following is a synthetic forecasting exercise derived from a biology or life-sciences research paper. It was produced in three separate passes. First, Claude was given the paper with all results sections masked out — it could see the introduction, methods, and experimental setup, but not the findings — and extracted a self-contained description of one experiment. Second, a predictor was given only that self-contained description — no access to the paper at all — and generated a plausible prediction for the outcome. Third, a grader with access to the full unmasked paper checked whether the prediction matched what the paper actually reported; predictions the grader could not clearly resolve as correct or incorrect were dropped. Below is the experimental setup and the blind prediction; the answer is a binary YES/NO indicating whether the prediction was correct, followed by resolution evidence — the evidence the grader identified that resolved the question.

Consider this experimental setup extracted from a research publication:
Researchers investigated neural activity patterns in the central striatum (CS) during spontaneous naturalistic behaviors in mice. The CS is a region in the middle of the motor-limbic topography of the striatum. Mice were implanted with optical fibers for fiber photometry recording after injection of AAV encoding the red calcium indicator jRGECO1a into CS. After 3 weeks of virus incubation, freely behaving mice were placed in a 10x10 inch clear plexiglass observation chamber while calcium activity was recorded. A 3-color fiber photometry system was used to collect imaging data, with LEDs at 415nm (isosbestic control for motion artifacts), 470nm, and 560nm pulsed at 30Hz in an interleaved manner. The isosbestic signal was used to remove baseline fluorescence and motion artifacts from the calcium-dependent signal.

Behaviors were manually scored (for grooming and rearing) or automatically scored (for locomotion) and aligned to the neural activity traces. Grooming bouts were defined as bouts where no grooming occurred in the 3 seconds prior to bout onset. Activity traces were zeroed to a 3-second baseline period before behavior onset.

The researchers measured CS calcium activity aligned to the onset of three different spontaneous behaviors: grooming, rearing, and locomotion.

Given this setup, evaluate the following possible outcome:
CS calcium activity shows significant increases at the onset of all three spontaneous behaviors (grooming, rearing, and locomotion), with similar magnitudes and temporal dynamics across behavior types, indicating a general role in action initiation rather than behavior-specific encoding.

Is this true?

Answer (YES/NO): NO